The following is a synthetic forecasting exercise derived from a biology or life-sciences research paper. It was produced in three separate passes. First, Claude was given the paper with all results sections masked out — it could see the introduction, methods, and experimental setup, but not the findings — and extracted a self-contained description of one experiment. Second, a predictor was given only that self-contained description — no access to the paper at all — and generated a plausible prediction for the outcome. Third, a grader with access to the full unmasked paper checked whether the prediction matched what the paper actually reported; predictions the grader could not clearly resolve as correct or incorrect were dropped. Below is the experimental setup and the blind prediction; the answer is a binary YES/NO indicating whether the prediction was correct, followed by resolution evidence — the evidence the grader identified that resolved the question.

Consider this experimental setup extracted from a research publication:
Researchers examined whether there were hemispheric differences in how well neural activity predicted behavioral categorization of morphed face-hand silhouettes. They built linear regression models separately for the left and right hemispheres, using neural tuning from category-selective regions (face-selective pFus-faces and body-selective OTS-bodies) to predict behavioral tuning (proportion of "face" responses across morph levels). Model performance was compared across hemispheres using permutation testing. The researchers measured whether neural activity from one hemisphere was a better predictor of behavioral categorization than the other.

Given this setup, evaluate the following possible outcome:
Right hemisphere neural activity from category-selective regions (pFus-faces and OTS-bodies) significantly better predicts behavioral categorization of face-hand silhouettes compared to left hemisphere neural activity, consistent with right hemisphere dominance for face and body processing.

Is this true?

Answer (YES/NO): YES